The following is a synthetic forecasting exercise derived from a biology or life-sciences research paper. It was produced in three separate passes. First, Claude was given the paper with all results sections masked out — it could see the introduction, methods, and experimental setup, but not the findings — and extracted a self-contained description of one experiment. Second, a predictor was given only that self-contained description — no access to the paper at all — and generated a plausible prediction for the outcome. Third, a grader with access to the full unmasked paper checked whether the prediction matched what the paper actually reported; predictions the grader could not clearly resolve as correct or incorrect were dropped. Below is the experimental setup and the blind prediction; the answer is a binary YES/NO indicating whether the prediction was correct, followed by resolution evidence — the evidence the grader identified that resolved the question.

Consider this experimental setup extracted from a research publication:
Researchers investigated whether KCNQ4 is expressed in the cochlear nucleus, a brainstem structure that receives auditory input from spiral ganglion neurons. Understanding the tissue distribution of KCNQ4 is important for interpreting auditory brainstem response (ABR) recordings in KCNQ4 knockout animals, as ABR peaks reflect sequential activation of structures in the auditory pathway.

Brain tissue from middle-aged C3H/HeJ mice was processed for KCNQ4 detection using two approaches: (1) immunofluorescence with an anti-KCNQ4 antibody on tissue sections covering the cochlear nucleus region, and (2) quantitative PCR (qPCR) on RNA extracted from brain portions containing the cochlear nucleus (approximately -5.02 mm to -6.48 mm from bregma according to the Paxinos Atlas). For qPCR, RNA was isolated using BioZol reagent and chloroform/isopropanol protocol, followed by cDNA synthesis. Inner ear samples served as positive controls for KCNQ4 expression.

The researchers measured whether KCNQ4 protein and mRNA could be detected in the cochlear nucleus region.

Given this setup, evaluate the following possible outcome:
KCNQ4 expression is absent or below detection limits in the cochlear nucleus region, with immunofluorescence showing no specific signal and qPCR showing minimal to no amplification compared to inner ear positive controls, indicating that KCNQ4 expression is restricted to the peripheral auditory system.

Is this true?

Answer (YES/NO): NO